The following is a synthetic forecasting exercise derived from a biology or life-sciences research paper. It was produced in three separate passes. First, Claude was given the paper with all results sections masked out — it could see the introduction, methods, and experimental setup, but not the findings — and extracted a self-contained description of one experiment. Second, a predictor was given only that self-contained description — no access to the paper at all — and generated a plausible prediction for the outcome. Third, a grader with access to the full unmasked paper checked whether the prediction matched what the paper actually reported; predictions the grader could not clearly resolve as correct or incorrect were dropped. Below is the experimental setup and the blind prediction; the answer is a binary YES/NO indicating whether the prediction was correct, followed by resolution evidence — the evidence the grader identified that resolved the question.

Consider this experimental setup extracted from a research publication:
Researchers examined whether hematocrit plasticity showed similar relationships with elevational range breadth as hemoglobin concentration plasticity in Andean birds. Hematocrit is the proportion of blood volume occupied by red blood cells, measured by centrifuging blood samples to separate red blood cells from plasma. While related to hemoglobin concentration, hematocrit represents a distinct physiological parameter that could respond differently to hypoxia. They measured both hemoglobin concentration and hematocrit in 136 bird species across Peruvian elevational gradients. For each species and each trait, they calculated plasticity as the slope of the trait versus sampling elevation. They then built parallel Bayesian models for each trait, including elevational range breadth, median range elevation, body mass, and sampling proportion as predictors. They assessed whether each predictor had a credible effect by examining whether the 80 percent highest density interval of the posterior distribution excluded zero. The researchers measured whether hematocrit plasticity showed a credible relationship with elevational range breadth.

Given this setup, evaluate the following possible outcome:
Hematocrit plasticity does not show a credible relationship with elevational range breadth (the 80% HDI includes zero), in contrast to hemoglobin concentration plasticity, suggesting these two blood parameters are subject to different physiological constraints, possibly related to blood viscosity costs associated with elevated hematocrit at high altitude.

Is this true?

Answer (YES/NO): YES